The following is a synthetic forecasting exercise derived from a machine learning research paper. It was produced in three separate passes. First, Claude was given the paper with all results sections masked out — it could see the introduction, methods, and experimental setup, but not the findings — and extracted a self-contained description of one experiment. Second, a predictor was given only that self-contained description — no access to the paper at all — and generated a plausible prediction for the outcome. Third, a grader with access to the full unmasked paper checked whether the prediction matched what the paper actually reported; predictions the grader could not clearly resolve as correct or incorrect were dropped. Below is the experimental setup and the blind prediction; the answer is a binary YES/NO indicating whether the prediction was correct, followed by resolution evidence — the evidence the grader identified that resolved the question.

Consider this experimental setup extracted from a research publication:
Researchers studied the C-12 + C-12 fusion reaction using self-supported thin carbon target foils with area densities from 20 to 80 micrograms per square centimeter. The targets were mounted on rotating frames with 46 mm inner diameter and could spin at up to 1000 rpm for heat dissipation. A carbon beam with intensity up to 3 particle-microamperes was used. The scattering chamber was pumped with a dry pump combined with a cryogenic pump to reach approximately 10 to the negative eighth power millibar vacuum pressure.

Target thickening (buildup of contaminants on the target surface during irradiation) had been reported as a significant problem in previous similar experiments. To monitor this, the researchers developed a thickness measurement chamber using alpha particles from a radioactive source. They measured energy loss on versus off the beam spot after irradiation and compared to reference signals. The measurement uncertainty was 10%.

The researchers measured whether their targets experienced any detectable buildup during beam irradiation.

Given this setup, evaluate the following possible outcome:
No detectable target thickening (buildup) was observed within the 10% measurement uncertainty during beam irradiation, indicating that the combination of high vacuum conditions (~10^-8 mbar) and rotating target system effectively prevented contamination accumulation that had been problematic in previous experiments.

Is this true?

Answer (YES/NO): YES